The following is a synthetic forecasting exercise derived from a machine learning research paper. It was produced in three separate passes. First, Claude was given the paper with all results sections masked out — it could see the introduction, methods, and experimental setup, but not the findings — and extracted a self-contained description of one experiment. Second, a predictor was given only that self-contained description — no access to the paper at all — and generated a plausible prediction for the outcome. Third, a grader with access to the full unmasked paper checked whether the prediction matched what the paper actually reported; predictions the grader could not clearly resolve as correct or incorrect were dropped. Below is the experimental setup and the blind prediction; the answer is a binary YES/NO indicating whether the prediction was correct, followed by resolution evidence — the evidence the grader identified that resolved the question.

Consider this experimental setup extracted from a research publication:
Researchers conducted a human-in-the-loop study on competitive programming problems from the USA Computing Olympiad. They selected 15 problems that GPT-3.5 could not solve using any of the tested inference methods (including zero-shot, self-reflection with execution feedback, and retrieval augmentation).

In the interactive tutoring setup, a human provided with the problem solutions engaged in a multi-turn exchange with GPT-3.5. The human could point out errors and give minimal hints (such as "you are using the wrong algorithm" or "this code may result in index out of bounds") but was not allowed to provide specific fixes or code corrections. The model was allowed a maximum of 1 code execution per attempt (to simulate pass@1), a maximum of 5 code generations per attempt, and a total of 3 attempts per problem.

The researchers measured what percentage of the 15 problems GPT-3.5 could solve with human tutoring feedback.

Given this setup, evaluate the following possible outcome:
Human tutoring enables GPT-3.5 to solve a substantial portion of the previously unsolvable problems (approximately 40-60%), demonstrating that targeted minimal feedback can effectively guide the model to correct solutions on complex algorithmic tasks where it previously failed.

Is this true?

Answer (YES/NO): NO